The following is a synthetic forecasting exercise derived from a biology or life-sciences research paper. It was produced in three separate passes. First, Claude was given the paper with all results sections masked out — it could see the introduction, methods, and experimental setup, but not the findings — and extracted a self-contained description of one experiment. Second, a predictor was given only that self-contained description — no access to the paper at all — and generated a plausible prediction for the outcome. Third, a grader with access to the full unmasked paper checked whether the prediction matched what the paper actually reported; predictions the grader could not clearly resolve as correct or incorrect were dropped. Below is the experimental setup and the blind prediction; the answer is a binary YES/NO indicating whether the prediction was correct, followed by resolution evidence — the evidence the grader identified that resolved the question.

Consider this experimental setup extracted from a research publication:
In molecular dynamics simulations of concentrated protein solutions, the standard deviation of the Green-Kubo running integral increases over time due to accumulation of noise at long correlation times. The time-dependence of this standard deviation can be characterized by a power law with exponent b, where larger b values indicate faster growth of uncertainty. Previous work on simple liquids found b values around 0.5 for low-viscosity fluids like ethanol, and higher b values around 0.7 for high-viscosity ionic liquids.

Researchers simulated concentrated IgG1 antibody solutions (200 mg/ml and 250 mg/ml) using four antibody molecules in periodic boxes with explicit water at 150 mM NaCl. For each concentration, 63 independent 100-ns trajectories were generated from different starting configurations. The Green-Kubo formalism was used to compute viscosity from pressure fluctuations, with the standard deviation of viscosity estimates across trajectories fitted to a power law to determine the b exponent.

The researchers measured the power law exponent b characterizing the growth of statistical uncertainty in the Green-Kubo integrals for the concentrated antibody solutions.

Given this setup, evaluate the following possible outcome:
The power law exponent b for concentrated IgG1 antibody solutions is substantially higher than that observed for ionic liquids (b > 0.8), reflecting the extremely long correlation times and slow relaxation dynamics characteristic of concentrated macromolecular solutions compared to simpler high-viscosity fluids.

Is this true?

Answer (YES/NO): NO